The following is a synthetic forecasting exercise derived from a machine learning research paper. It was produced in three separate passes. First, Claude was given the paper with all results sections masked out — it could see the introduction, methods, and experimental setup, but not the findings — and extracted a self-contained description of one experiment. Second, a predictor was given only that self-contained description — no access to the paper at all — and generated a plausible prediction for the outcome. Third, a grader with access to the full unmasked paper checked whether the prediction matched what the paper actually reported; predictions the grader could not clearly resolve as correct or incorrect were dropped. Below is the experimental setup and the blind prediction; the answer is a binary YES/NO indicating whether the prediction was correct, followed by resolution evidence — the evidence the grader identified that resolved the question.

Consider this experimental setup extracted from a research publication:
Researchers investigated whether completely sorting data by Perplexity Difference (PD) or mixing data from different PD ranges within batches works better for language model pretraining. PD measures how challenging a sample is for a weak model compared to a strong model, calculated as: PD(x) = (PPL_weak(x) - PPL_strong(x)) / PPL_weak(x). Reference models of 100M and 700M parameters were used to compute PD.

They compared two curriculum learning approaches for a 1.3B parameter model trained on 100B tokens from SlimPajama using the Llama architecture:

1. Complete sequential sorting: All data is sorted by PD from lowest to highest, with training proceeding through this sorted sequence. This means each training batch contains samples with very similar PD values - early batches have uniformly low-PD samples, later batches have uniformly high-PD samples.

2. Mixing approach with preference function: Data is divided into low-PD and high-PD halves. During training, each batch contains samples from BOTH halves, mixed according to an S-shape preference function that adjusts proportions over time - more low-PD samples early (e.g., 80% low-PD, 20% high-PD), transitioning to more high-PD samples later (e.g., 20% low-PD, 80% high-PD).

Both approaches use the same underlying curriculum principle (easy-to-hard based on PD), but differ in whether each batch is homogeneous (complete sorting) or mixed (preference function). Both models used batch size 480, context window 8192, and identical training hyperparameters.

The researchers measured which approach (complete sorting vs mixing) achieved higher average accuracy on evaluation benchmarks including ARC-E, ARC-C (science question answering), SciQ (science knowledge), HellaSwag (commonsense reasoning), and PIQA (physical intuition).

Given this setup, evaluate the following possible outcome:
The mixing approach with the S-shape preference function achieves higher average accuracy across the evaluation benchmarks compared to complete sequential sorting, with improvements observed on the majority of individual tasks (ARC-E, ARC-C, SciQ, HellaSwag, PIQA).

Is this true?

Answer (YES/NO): YES